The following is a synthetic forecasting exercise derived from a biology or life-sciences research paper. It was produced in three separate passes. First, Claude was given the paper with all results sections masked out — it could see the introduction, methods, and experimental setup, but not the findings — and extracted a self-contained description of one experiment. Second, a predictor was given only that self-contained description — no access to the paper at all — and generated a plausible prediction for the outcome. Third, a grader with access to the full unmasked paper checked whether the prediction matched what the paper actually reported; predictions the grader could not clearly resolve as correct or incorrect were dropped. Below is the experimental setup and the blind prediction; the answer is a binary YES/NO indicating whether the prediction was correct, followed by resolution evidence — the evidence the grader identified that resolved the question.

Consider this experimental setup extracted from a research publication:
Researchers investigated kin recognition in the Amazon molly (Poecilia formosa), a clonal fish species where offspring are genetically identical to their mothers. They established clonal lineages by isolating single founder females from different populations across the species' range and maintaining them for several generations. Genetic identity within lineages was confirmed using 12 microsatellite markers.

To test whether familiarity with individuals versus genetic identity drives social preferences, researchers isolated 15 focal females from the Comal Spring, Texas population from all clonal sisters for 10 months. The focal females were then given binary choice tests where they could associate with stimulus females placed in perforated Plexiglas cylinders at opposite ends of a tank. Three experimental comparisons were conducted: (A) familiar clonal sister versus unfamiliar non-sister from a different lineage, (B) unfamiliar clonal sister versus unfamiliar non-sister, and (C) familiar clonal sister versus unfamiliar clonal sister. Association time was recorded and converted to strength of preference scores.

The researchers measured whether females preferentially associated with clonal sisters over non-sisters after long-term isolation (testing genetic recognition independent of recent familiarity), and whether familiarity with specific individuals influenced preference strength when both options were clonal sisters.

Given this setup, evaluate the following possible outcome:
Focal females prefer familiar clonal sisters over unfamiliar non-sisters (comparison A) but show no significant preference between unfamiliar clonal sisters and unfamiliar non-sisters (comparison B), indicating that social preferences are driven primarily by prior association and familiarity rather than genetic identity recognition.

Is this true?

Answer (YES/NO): NO